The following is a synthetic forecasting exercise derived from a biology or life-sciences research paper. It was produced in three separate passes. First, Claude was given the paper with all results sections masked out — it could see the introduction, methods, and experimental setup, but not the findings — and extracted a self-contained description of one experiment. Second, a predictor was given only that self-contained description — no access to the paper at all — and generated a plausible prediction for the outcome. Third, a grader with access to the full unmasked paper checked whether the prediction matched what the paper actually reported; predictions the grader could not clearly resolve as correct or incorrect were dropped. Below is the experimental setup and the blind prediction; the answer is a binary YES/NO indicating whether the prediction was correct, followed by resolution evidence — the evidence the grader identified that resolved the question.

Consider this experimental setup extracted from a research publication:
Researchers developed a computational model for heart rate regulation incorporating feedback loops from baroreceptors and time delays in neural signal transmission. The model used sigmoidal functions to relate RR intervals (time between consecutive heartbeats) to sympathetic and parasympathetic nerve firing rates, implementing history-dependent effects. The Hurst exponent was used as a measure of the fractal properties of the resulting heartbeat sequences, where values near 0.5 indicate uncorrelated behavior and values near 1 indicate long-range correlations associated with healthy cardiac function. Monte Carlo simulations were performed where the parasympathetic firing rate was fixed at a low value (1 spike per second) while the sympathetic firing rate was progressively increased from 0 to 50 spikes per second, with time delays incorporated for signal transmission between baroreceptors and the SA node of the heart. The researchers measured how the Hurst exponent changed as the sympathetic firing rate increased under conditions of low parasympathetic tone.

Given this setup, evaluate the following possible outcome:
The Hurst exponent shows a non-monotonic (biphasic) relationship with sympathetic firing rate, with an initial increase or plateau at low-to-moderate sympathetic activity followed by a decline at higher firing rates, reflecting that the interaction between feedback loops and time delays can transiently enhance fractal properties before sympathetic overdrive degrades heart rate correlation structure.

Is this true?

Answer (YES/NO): NO